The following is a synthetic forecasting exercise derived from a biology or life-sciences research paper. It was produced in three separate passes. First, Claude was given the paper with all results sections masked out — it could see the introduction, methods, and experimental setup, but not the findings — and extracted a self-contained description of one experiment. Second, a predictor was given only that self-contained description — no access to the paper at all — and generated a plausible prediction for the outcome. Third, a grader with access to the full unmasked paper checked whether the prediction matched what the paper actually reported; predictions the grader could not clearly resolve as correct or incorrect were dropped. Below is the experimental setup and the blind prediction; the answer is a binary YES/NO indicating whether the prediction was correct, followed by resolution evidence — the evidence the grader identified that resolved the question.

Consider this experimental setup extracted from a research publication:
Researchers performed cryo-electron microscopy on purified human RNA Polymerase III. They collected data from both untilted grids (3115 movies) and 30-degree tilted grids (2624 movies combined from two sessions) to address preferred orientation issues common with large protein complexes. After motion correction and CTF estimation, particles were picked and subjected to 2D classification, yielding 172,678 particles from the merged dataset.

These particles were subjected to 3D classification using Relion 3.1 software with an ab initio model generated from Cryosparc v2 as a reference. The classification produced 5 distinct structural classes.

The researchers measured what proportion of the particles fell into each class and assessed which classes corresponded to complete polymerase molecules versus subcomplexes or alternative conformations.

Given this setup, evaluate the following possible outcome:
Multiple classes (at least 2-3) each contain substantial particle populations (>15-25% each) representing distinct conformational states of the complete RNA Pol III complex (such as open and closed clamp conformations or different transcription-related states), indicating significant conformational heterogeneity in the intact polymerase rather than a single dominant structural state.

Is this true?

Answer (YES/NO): NO